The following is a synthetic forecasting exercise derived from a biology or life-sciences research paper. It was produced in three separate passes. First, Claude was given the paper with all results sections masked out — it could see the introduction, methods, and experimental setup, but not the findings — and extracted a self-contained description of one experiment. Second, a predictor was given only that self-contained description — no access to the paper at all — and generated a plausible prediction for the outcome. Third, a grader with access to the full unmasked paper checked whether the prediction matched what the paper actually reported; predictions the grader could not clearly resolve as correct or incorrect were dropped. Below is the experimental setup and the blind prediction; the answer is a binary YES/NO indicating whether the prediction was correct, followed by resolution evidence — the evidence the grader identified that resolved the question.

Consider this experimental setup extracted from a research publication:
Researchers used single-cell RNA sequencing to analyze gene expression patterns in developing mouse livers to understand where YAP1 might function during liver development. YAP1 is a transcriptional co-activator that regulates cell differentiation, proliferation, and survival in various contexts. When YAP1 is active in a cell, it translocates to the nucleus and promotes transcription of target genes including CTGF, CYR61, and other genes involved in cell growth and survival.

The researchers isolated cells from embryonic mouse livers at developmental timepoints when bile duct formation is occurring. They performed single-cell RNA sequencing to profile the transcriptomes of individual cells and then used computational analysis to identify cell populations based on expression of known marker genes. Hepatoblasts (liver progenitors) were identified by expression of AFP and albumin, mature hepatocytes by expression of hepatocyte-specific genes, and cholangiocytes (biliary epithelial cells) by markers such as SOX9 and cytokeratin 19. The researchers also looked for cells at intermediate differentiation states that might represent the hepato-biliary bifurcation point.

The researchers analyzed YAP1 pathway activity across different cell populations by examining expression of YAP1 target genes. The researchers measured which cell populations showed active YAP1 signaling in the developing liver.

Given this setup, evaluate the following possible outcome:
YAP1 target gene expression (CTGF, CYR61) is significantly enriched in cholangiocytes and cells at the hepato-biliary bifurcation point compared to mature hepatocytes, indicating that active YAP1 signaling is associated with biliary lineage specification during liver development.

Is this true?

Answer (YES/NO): YES